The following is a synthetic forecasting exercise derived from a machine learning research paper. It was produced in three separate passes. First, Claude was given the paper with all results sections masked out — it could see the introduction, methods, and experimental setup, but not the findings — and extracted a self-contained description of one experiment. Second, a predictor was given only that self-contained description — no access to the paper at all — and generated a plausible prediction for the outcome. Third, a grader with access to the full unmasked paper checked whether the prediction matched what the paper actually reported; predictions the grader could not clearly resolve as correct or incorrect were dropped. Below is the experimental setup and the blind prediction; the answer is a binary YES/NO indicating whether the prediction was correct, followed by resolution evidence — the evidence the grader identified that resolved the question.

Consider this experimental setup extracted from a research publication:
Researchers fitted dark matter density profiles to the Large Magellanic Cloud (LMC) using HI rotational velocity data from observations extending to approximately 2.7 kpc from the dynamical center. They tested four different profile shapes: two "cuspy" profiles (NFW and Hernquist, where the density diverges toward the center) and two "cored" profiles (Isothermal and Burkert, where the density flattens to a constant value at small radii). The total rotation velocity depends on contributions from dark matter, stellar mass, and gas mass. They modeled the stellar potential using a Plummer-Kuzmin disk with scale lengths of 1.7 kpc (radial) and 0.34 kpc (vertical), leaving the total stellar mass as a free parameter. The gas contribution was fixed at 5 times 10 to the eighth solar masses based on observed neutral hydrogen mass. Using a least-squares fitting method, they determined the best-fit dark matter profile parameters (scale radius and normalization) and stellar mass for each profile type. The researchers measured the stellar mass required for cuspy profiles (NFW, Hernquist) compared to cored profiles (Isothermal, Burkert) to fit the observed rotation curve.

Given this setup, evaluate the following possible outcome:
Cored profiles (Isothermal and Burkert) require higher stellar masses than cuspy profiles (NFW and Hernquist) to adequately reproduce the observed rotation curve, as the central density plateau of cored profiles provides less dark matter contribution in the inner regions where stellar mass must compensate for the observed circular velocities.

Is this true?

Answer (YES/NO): YES